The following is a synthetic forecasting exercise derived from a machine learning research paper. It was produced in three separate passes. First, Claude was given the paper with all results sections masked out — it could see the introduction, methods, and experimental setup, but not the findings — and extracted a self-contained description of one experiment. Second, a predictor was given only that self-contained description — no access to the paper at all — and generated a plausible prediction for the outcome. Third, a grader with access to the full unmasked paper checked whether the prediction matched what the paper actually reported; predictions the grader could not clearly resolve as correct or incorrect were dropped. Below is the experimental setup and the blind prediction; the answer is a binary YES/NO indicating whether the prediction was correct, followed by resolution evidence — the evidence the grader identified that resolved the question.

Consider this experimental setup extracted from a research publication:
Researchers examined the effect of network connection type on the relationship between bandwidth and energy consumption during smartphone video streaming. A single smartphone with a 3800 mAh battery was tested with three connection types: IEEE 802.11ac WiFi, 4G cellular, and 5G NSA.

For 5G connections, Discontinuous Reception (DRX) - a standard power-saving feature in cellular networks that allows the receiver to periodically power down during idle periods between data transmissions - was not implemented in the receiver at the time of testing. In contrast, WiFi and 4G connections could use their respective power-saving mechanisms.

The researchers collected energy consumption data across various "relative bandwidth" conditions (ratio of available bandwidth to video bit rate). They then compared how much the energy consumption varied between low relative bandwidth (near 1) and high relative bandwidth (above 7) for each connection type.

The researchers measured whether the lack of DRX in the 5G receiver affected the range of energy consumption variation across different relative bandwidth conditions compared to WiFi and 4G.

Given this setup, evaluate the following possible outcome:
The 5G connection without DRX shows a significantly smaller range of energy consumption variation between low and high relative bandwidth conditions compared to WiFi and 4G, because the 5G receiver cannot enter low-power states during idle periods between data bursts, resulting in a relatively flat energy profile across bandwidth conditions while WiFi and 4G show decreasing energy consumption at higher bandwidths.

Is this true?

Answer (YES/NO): YES